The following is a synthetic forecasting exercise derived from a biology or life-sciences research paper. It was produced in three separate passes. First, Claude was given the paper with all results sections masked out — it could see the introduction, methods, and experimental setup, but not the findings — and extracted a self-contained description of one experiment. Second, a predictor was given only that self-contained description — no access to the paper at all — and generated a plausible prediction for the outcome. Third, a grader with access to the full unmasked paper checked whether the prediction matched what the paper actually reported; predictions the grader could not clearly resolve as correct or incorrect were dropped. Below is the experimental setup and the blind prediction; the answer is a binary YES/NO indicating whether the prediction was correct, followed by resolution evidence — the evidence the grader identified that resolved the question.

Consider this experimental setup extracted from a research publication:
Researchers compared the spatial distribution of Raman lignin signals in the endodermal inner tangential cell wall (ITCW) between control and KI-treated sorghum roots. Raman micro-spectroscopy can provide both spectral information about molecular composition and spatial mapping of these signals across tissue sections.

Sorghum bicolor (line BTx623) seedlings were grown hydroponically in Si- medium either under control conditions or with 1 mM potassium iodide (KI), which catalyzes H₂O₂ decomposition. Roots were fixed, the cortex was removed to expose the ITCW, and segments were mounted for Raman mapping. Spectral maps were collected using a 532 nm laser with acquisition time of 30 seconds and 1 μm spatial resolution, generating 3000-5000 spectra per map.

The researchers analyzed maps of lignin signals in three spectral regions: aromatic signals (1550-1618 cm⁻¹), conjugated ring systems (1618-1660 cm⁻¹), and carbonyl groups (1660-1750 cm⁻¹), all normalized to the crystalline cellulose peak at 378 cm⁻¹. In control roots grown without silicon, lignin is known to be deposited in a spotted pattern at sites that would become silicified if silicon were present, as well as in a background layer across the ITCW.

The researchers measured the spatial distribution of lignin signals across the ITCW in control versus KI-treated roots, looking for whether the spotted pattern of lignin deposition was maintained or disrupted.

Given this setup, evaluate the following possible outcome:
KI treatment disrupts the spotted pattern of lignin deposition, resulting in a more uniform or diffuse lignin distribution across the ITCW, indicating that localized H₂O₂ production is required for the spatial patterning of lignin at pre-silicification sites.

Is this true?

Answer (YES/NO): YES